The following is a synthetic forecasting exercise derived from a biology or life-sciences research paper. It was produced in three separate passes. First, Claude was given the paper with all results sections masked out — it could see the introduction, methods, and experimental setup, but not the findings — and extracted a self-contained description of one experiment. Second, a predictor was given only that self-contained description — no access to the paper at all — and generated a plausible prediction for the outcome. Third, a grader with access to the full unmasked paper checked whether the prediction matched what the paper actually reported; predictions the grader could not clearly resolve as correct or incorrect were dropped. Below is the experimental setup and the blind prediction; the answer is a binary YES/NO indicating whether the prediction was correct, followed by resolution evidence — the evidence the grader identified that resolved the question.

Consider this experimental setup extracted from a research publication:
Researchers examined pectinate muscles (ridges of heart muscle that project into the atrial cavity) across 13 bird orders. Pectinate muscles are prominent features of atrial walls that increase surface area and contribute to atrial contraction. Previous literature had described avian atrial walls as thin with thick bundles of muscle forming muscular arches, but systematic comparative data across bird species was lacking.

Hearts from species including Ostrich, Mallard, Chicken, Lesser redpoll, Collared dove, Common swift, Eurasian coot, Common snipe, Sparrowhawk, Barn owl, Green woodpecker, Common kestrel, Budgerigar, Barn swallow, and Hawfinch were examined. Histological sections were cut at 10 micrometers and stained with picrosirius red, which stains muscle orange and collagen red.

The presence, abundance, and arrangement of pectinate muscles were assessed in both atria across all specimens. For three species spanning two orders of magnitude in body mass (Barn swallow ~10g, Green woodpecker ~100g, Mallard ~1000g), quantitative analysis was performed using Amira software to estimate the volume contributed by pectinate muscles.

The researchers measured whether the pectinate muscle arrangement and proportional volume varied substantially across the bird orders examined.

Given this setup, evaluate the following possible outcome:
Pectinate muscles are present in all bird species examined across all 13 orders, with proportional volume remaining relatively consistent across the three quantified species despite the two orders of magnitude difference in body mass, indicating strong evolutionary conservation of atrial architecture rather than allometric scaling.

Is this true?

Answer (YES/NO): YES